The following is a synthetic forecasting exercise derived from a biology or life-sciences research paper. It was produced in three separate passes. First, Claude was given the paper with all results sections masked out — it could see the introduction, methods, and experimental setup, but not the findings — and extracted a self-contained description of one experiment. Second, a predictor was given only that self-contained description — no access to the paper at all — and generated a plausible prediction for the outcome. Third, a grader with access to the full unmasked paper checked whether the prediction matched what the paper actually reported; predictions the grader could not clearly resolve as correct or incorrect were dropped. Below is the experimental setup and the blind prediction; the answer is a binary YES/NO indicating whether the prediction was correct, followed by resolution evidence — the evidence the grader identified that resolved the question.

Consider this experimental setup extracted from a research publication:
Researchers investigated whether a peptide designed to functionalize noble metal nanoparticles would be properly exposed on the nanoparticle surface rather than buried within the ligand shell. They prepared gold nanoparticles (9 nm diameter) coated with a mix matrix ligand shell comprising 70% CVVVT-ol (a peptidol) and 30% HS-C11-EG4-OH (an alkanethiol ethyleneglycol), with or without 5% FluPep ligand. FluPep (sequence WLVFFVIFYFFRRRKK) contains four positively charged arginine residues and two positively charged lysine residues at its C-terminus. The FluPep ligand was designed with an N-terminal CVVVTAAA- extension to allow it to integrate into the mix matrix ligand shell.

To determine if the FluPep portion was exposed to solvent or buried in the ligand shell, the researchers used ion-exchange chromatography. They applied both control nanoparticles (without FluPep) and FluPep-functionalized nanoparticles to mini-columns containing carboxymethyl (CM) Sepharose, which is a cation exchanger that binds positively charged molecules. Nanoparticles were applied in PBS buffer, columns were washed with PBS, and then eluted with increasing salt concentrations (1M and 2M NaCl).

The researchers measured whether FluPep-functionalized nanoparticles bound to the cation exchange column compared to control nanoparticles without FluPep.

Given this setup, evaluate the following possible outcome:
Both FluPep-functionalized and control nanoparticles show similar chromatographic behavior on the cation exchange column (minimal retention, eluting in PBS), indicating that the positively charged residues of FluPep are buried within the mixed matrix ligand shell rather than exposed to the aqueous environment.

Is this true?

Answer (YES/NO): NO